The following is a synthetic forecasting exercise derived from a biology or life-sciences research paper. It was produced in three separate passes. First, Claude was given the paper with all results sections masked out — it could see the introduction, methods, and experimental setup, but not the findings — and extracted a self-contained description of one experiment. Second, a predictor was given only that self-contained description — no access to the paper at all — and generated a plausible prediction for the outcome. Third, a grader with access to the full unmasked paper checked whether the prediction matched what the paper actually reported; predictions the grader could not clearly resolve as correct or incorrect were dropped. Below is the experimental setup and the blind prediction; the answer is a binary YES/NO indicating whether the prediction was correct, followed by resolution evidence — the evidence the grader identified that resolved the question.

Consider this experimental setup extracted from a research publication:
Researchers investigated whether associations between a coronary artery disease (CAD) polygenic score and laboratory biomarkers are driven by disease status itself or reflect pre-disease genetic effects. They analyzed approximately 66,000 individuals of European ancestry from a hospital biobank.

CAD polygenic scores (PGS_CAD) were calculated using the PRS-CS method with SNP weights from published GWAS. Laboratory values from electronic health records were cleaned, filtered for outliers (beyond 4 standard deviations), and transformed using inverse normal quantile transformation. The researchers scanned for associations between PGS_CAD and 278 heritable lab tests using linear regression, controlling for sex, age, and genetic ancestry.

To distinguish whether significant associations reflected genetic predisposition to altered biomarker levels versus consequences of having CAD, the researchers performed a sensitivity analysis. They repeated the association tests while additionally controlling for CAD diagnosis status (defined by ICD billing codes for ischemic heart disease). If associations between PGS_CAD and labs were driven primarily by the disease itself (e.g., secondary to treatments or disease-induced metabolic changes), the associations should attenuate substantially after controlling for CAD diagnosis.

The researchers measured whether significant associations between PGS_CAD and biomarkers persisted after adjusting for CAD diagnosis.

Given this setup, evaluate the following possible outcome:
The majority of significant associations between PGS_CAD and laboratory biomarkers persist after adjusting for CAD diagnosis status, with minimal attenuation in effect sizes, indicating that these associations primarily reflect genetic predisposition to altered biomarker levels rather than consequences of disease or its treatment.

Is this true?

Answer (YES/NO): NO